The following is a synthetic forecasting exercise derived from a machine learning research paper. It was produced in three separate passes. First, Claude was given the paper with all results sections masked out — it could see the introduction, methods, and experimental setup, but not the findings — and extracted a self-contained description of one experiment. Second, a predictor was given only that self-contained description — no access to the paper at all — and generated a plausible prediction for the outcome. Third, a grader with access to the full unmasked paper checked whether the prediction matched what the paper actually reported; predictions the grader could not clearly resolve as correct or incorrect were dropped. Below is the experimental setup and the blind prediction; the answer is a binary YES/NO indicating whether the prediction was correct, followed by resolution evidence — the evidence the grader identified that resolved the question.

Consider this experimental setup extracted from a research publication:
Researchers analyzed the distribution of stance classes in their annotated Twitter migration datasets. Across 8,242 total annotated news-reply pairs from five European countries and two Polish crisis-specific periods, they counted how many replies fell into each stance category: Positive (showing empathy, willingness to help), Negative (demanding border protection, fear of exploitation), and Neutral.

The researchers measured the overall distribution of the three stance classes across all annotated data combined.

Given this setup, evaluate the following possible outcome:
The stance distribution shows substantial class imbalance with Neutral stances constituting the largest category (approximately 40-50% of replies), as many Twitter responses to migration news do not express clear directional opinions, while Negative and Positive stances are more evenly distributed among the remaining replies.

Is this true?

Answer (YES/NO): NO